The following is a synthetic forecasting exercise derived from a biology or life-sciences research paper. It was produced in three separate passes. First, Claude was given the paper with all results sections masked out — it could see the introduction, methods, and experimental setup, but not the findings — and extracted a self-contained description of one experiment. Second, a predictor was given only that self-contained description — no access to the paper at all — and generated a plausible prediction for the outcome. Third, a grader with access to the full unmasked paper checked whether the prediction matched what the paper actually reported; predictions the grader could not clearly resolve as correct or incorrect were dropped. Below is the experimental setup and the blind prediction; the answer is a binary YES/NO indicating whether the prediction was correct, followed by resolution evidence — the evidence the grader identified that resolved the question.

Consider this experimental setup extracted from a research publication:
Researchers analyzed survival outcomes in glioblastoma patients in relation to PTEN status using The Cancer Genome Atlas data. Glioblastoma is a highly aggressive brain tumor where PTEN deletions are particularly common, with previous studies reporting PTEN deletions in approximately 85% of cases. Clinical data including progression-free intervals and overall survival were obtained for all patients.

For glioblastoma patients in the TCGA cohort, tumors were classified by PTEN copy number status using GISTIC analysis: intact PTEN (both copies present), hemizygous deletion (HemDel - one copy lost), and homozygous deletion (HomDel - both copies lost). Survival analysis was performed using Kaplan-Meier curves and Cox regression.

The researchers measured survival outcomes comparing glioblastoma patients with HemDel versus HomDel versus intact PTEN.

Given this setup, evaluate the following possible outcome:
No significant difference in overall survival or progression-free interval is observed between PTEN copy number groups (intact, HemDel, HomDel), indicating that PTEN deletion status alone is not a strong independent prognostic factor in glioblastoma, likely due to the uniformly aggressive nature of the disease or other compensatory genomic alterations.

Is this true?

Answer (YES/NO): NO